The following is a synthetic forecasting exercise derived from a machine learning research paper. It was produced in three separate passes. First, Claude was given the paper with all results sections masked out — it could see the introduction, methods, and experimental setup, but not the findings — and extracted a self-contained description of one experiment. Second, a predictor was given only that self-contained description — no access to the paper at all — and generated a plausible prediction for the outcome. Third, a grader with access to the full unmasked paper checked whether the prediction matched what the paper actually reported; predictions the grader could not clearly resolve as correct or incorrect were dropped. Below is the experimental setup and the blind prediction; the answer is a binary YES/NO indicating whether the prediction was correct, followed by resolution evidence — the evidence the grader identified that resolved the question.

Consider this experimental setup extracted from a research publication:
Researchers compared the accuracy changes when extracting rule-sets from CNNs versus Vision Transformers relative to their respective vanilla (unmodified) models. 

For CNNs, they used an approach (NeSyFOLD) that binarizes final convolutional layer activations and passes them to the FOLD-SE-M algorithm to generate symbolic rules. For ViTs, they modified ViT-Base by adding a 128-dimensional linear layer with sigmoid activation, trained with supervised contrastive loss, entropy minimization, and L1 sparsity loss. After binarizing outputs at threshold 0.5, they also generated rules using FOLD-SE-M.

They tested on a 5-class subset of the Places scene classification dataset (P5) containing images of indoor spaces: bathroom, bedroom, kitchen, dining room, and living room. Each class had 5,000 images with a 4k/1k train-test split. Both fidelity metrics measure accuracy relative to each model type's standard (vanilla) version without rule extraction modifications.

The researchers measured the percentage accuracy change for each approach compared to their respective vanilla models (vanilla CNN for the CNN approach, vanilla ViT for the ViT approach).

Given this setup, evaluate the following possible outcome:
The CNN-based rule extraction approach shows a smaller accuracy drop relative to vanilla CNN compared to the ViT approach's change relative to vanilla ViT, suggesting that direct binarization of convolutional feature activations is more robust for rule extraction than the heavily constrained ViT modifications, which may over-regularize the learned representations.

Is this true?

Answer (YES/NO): NO